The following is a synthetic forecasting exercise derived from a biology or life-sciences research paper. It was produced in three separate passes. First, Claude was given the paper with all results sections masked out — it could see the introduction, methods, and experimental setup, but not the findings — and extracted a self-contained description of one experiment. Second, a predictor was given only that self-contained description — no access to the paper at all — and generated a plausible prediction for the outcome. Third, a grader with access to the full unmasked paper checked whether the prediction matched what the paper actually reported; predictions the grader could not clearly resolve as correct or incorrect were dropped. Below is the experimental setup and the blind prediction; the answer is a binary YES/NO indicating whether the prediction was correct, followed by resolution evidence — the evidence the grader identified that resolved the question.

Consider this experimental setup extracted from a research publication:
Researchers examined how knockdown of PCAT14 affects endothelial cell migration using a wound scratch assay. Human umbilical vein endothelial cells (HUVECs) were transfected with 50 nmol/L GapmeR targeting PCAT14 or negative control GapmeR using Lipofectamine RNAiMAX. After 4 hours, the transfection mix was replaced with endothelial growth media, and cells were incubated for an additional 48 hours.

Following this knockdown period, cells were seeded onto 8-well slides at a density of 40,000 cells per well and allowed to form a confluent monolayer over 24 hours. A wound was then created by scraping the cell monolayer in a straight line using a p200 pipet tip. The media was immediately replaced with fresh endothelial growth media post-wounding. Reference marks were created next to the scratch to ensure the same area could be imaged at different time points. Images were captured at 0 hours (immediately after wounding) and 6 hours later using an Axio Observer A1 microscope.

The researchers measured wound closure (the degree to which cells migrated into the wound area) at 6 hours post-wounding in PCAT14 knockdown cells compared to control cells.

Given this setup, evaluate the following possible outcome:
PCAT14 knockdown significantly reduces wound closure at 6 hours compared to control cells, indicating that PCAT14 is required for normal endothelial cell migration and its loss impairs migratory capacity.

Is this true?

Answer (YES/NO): YES